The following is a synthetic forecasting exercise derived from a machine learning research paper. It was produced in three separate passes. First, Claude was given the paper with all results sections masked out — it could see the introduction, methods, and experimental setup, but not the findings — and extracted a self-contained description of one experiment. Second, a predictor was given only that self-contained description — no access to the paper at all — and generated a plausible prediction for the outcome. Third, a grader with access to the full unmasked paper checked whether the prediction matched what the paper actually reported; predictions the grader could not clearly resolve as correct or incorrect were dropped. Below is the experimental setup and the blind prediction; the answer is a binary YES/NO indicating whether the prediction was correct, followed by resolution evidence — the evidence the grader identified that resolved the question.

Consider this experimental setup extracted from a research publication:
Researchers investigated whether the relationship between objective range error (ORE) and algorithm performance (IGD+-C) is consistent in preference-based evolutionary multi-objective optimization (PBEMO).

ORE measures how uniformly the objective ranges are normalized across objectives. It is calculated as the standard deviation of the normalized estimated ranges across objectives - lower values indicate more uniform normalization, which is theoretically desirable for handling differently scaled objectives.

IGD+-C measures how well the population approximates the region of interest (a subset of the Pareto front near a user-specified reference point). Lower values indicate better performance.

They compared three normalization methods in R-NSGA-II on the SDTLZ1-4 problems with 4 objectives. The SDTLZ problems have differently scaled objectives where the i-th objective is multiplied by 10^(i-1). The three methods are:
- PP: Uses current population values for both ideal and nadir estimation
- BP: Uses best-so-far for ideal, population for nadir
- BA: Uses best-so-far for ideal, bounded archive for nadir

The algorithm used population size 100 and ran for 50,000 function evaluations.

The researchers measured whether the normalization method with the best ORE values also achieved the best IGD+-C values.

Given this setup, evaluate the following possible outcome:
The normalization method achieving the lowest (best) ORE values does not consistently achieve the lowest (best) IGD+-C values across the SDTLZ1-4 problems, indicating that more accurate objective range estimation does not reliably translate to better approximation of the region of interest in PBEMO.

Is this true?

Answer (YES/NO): YES